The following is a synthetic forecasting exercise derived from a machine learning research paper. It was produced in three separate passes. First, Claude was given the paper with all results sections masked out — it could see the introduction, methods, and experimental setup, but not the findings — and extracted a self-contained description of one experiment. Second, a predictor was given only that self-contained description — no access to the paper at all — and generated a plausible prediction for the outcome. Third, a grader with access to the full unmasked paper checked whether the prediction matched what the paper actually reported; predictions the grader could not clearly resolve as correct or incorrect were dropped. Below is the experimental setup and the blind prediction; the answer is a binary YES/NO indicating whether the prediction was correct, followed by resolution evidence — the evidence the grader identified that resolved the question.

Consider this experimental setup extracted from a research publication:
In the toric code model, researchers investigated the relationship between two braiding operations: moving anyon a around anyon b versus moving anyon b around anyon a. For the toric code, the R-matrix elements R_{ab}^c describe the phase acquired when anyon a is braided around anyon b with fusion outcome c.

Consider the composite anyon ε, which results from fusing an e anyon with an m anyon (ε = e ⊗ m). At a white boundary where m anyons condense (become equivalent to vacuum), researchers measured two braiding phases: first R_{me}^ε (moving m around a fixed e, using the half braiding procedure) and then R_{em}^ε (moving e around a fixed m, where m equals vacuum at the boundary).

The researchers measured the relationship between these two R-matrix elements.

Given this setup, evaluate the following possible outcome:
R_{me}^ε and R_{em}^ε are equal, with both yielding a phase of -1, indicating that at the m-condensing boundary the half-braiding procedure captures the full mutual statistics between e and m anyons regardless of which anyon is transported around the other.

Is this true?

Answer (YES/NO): NO